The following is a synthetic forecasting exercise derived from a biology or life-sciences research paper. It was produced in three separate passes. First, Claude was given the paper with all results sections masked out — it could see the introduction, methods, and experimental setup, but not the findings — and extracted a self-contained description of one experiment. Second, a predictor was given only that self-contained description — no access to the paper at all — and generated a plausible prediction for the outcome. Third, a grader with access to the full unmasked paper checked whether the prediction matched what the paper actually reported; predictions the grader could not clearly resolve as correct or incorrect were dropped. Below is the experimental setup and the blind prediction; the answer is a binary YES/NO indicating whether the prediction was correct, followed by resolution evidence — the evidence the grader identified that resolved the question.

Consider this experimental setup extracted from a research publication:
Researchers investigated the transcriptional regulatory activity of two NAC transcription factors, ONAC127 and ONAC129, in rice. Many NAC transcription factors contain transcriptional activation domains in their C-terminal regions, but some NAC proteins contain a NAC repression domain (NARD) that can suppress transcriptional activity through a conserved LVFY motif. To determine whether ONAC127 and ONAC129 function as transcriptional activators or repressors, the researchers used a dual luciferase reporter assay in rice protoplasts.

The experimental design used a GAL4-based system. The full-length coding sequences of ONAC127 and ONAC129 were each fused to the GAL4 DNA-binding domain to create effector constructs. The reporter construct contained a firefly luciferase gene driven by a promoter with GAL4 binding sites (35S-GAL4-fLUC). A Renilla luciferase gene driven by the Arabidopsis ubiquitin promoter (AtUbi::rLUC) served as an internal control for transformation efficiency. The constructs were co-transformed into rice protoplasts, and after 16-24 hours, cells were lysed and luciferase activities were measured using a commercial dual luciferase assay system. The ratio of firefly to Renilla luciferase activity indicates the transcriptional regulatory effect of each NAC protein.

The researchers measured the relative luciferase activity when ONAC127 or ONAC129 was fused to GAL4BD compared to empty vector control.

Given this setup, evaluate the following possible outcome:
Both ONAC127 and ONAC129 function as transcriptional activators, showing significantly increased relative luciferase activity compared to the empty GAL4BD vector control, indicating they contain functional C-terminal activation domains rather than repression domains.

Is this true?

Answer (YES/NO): YES